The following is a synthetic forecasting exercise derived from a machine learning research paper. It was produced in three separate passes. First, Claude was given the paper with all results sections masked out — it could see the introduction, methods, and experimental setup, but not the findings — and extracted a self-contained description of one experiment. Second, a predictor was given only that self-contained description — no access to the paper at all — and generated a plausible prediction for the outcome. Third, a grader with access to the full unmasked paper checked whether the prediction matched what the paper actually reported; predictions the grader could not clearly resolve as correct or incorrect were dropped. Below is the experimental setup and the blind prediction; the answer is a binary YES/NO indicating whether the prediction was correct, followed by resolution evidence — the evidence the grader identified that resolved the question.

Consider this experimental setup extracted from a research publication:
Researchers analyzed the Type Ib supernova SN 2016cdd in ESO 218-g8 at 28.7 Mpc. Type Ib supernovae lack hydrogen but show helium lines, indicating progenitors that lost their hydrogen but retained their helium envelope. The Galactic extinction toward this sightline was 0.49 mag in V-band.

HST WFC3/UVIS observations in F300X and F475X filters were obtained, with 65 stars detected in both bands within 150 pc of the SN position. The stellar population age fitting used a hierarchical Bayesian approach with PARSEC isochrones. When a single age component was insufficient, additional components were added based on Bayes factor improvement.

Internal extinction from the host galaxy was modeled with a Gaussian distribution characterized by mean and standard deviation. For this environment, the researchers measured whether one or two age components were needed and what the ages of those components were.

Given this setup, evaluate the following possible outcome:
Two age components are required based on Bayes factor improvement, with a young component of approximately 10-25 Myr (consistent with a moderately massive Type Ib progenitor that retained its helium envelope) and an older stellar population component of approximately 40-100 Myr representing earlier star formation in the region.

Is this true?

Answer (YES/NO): NO